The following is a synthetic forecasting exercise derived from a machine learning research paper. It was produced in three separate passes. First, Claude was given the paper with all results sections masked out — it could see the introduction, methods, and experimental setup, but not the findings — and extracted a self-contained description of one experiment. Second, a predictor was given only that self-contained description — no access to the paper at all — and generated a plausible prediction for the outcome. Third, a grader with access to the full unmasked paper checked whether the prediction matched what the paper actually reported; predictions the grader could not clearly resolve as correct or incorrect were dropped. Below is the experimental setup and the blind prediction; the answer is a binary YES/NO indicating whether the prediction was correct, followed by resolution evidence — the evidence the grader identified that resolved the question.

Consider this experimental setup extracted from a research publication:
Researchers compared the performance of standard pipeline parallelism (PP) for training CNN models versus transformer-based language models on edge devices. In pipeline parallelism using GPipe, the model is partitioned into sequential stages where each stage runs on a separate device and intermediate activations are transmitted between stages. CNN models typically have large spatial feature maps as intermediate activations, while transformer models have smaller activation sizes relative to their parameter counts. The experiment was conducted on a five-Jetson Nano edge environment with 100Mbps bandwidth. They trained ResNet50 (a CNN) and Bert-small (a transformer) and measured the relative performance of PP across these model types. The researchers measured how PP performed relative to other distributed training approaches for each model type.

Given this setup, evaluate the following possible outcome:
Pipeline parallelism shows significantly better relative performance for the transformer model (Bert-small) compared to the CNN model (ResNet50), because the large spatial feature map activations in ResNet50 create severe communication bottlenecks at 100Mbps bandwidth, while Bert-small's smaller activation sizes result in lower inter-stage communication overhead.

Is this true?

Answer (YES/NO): YES